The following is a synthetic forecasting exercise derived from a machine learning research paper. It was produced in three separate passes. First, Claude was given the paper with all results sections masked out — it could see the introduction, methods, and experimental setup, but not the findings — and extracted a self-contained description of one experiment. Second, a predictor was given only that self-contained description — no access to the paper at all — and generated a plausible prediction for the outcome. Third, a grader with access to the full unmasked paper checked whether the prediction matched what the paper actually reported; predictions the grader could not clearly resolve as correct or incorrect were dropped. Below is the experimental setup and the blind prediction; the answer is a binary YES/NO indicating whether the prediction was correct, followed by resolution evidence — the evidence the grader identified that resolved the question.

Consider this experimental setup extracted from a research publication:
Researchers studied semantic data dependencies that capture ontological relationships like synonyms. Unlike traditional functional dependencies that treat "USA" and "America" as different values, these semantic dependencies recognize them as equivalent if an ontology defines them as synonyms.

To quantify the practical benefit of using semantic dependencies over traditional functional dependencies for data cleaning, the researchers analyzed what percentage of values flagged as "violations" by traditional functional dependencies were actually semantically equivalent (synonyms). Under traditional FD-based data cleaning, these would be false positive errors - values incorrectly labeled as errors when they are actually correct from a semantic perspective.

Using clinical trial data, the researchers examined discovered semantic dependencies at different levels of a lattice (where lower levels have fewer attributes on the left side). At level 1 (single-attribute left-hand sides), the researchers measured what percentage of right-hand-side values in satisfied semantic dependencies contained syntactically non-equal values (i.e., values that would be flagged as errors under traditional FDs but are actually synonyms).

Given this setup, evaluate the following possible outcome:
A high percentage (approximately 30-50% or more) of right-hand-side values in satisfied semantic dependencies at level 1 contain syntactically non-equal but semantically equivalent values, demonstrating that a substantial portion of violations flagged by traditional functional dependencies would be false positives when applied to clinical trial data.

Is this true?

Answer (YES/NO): YES